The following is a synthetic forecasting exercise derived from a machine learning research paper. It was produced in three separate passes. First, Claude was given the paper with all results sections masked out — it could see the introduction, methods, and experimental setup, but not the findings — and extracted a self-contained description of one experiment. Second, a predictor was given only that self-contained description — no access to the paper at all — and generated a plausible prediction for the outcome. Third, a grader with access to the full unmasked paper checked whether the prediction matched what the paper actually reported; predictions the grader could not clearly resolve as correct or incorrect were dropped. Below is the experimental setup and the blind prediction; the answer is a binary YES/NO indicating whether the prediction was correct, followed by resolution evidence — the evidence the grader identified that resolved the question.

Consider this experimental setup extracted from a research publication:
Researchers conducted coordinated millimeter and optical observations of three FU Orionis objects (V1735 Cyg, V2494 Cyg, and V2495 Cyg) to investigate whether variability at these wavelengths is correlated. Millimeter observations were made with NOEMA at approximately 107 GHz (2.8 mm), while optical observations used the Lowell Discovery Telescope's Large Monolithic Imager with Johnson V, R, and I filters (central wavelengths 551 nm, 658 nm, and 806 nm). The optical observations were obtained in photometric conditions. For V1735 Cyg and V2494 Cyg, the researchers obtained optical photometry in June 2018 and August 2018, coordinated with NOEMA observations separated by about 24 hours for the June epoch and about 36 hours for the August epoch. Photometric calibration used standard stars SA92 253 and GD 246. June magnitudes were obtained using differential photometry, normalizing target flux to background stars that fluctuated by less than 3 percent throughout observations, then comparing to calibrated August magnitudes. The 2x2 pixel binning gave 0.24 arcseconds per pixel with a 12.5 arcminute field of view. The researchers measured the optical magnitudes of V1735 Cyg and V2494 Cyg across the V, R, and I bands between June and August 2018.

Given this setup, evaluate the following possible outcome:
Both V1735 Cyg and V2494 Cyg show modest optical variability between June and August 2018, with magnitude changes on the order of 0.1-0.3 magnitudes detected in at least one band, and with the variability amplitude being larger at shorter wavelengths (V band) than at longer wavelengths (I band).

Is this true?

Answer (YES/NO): NO